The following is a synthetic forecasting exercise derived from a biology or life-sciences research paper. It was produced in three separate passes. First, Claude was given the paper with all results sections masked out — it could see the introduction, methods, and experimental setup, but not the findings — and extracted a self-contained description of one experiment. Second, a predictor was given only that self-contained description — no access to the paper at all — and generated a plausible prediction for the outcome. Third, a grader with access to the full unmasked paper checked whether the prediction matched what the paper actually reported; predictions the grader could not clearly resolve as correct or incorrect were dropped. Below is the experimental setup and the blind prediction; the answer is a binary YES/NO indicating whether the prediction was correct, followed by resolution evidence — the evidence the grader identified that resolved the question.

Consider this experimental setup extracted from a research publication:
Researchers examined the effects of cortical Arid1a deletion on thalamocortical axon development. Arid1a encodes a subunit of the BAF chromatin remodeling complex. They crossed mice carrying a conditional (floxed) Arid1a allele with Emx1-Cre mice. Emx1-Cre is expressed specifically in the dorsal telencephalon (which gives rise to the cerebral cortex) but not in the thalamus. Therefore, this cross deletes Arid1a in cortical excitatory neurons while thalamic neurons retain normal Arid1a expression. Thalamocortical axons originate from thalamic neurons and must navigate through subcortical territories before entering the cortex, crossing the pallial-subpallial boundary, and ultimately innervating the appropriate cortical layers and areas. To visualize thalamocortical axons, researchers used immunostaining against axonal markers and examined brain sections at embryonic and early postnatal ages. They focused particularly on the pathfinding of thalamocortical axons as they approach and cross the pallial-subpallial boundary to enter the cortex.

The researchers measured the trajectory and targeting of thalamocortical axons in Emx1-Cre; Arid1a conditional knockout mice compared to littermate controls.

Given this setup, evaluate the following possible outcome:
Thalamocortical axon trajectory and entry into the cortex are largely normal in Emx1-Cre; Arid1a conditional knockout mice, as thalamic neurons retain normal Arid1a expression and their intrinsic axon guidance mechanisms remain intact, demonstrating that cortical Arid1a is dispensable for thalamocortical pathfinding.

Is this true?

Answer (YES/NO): NO